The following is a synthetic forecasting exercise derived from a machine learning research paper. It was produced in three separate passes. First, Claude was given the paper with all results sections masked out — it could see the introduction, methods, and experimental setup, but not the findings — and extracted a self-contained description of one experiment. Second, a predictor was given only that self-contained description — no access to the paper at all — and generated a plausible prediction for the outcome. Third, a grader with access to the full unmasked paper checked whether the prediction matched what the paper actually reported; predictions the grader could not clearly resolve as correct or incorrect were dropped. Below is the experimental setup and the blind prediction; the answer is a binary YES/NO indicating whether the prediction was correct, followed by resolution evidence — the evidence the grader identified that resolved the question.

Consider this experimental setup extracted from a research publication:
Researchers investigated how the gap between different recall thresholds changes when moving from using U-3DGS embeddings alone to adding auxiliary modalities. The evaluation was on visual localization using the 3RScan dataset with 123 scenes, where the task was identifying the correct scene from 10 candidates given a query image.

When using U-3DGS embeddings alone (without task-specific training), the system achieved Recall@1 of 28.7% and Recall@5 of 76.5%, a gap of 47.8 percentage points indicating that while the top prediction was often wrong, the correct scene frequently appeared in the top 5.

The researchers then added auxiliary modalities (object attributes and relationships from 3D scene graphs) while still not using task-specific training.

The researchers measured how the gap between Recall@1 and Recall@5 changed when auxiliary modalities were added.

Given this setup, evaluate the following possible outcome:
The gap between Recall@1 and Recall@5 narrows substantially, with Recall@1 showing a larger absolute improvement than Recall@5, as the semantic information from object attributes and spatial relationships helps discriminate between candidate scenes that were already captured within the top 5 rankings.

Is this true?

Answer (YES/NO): NO